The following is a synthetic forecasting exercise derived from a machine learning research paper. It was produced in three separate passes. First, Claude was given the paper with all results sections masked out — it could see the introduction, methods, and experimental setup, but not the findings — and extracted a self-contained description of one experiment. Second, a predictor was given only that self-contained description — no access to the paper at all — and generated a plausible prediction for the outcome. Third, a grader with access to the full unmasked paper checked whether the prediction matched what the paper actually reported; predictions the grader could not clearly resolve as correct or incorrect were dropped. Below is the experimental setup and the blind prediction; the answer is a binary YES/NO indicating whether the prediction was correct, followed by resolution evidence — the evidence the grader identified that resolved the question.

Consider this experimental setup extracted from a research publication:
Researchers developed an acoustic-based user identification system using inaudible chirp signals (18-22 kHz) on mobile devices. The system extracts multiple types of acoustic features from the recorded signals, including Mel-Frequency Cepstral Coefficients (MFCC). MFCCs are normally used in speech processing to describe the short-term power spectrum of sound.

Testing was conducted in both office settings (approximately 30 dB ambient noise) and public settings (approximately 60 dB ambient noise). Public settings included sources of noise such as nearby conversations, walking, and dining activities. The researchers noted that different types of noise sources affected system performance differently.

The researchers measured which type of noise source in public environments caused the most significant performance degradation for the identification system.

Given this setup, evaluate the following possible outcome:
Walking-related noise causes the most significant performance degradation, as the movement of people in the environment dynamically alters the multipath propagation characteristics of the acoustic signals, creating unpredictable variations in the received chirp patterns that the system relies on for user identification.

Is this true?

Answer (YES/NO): NO